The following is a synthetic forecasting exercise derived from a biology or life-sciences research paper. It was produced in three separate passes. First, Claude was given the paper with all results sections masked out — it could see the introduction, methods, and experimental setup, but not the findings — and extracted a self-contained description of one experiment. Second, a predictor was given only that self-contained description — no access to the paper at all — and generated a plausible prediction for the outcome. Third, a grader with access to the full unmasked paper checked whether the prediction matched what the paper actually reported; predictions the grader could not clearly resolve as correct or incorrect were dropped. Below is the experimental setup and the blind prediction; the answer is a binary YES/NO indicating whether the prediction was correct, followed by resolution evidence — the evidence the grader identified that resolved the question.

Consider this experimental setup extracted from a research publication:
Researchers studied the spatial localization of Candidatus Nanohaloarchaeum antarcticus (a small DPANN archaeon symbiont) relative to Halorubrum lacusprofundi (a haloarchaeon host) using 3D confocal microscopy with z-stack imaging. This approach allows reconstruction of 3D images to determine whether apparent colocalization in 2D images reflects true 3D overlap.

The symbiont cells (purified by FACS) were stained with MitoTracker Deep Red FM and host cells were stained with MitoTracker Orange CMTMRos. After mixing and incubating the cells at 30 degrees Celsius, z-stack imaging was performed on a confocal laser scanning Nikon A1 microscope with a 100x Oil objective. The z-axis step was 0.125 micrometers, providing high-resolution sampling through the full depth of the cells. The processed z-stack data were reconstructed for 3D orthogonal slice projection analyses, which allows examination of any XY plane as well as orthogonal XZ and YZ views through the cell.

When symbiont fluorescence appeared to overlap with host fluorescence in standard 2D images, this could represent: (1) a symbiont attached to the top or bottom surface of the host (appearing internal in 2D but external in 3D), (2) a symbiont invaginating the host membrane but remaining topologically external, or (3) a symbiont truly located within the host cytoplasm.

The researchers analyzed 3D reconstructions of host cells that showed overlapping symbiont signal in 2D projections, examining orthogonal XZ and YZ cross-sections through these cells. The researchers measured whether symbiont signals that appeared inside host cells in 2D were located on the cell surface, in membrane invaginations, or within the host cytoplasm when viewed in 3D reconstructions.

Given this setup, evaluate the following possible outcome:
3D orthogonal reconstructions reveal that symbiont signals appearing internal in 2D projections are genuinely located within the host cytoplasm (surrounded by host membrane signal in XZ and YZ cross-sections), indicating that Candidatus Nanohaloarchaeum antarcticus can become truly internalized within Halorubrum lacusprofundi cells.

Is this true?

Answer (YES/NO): YES